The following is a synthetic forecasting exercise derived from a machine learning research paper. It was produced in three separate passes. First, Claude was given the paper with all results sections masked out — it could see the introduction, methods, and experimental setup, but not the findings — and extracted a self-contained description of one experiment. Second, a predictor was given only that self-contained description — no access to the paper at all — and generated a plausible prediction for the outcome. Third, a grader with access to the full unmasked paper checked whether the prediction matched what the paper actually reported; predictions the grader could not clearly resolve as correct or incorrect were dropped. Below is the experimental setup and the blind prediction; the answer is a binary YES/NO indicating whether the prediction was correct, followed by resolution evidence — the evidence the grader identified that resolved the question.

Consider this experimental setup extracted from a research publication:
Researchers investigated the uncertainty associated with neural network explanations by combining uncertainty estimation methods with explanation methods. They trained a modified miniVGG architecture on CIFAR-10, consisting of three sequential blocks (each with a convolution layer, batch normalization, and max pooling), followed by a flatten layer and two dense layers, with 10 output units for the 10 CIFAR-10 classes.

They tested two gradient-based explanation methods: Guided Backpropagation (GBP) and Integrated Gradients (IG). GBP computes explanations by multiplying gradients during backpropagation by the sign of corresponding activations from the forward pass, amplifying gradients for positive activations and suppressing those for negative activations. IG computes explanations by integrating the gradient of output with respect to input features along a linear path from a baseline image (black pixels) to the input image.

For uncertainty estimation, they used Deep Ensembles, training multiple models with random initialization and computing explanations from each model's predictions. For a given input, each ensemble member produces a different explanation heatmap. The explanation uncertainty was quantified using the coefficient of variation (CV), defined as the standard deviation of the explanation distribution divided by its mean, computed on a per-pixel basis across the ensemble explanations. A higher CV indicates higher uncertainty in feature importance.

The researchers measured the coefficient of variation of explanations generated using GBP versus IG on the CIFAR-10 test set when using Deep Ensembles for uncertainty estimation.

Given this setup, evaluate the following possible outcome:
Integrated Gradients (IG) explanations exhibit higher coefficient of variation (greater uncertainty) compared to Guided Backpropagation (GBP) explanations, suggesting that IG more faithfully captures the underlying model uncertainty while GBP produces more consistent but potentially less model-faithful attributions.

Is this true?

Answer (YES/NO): NO